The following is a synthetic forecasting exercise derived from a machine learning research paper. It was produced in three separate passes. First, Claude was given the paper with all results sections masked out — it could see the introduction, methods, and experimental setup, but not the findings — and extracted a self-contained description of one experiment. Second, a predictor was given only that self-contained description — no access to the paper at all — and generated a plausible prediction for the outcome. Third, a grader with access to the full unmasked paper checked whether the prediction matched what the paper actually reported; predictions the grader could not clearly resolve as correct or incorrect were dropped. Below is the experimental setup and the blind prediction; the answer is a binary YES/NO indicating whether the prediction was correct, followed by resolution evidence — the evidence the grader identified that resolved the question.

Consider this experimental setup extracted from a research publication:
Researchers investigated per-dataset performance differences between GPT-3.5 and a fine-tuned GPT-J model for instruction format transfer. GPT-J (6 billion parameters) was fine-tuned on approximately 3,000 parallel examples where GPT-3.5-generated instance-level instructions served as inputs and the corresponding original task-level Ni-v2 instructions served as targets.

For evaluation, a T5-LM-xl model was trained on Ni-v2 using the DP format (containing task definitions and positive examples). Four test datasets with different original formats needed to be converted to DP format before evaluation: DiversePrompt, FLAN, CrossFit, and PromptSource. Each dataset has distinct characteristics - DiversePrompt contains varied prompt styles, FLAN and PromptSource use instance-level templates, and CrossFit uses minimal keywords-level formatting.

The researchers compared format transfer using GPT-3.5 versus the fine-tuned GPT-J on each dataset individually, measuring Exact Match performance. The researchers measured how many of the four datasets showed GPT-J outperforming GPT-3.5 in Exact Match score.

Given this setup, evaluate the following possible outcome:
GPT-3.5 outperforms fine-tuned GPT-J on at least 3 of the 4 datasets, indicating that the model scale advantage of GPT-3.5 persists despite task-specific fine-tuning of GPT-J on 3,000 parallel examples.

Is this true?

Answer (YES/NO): NO